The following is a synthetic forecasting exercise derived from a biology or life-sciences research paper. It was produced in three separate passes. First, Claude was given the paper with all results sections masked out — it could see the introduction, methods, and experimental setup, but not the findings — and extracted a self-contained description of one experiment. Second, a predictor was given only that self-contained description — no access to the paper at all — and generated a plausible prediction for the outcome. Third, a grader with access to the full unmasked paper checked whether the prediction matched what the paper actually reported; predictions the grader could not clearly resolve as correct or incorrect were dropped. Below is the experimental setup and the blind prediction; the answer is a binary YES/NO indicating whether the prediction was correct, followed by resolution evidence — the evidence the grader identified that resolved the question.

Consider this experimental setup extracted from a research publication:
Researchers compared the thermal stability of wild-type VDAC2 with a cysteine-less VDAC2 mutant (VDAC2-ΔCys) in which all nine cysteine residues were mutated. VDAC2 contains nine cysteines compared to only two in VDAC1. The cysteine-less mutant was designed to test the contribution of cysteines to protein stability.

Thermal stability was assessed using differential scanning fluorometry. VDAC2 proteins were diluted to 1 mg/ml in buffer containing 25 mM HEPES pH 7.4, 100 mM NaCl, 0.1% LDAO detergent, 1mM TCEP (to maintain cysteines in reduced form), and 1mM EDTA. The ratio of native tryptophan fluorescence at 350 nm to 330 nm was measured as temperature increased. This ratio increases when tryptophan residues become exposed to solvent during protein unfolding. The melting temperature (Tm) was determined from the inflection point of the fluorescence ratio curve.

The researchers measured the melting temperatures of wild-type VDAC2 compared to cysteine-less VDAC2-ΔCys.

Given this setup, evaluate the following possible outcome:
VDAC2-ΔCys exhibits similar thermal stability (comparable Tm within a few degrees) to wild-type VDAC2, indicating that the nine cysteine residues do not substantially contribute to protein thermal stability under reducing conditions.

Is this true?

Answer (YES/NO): NO